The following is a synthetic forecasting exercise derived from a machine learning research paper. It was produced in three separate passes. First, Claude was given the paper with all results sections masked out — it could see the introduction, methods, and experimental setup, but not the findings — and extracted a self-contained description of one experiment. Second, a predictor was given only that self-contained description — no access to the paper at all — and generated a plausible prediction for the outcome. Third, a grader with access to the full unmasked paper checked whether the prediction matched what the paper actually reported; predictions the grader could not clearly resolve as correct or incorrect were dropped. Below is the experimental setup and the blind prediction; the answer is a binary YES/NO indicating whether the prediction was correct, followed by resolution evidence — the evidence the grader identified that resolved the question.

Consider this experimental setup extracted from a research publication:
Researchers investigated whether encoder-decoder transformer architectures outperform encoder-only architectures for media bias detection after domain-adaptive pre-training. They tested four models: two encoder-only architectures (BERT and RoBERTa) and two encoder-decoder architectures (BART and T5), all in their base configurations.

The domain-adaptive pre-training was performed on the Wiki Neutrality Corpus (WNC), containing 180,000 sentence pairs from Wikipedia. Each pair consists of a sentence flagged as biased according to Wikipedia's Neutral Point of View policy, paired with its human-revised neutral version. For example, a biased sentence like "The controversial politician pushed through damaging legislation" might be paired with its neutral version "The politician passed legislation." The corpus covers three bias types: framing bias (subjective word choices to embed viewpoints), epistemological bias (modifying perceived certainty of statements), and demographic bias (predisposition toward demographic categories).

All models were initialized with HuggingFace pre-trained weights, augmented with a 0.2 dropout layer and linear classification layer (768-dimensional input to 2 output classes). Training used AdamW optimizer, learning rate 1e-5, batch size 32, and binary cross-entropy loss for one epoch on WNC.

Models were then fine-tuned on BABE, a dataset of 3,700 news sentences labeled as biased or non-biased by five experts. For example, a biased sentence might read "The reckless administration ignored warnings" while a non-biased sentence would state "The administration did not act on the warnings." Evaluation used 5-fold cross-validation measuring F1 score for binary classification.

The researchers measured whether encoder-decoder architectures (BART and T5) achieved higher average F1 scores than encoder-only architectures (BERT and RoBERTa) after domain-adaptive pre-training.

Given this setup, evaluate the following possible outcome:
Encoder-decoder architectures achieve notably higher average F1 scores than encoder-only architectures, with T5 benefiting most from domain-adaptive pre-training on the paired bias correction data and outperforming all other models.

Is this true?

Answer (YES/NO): NO